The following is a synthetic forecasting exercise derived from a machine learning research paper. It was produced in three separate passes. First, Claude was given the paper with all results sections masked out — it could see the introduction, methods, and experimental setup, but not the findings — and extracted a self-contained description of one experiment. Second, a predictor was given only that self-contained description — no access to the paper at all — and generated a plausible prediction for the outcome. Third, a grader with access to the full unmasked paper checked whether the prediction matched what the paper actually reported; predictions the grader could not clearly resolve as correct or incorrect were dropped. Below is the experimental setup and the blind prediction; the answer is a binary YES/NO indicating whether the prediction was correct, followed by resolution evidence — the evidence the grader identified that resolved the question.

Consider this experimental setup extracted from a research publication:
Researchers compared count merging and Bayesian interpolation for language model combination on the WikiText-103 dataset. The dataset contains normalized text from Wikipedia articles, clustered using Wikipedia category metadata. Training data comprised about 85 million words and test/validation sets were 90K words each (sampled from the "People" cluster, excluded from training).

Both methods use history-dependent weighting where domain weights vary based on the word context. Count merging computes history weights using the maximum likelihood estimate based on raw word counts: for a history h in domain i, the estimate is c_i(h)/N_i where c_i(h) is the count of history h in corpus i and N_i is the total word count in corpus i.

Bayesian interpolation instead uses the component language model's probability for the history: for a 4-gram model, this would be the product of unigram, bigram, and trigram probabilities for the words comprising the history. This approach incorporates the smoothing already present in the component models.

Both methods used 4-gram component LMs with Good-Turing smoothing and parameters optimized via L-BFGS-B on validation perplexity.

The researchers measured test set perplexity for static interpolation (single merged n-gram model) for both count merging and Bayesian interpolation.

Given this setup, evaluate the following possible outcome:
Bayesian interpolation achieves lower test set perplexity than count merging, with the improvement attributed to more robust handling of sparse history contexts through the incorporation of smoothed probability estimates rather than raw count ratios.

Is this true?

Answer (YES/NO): YES